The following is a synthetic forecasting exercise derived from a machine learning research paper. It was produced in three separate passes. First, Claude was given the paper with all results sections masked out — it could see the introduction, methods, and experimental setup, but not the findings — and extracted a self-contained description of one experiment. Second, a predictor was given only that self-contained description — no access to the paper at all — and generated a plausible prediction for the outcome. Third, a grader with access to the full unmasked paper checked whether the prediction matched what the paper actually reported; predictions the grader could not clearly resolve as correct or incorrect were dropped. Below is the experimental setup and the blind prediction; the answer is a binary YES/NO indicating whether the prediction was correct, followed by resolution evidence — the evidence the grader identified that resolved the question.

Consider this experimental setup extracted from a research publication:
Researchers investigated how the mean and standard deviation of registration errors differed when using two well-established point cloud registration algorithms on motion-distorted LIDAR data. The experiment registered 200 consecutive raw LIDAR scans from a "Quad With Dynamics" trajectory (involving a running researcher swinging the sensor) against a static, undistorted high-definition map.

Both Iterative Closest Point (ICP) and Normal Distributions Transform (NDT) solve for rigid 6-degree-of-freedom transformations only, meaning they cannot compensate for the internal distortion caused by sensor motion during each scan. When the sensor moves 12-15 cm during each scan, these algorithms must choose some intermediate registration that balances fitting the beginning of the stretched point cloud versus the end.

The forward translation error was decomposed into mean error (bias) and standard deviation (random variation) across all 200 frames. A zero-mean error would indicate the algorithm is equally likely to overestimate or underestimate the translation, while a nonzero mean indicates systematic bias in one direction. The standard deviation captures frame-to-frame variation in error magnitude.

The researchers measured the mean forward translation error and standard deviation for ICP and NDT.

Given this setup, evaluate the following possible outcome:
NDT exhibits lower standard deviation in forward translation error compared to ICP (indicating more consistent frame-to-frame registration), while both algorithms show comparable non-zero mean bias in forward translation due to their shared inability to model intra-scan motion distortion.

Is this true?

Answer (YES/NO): YES